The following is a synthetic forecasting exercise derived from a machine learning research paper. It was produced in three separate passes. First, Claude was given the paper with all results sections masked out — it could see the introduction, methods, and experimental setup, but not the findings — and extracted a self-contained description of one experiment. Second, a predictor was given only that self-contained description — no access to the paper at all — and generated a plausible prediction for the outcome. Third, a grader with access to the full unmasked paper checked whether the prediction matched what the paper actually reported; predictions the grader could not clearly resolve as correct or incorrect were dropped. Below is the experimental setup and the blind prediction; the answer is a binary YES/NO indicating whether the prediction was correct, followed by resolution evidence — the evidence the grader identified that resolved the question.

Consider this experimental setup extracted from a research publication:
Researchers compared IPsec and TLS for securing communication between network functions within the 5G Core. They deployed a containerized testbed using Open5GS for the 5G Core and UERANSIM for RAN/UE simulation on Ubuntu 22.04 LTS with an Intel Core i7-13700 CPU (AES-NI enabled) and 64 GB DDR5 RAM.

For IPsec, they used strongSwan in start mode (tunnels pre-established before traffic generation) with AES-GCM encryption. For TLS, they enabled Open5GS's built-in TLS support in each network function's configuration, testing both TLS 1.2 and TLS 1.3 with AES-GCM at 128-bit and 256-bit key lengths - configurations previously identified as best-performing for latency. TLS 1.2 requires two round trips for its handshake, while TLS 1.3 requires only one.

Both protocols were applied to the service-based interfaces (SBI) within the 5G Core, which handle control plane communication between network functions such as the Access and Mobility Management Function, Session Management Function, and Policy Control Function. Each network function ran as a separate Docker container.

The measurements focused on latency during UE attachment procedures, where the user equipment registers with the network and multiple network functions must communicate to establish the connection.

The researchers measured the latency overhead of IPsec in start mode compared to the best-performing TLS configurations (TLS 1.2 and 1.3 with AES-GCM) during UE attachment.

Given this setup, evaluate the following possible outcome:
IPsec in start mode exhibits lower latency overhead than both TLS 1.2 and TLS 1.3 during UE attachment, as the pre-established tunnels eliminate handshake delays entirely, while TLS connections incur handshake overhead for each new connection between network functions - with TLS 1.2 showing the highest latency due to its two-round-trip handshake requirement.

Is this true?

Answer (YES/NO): NO